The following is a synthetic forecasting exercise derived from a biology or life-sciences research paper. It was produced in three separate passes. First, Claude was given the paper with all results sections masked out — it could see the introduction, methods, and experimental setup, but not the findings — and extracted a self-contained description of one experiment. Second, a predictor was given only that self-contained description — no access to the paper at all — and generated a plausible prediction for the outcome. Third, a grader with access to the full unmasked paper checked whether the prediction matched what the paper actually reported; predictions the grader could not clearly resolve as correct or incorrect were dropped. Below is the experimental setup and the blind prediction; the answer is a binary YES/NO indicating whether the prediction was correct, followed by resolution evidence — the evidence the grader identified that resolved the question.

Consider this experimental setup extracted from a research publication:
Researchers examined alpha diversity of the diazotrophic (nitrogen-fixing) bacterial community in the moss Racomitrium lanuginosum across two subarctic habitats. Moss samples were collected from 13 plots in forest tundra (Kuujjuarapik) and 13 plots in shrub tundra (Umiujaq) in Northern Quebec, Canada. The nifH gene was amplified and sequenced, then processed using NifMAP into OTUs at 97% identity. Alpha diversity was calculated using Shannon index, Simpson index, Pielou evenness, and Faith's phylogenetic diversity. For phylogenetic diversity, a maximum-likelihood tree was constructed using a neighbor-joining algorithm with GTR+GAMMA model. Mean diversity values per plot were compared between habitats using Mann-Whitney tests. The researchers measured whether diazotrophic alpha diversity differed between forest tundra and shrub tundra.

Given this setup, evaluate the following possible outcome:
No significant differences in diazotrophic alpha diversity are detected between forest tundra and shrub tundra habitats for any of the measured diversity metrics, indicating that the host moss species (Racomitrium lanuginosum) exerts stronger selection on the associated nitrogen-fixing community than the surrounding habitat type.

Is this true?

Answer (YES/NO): YES